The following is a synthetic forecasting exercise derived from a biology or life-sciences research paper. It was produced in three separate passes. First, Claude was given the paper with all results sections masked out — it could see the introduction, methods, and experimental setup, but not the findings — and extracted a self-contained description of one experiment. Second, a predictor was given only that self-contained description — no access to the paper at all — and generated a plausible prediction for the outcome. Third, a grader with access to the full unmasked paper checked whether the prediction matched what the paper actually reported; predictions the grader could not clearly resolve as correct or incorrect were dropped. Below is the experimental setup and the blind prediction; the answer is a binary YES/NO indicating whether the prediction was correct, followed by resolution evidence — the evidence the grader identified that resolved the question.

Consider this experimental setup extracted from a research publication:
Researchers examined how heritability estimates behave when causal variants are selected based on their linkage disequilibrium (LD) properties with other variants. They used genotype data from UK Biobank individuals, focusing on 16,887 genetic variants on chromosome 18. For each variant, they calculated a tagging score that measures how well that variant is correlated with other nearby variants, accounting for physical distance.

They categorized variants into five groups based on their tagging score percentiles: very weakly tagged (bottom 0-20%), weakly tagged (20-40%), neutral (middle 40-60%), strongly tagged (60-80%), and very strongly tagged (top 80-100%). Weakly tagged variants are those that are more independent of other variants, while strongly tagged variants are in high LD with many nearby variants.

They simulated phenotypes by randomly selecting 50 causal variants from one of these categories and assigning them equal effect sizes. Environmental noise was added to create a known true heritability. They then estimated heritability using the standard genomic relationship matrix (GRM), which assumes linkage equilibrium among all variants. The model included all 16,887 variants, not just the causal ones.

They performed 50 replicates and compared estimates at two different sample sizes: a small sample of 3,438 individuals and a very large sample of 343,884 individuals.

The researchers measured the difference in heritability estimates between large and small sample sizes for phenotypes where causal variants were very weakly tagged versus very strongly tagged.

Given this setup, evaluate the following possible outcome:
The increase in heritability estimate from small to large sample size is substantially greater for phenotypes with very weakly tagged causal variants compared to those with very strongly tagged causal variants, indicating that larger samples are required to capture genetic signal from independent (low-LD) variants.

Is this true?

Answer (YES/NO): YES